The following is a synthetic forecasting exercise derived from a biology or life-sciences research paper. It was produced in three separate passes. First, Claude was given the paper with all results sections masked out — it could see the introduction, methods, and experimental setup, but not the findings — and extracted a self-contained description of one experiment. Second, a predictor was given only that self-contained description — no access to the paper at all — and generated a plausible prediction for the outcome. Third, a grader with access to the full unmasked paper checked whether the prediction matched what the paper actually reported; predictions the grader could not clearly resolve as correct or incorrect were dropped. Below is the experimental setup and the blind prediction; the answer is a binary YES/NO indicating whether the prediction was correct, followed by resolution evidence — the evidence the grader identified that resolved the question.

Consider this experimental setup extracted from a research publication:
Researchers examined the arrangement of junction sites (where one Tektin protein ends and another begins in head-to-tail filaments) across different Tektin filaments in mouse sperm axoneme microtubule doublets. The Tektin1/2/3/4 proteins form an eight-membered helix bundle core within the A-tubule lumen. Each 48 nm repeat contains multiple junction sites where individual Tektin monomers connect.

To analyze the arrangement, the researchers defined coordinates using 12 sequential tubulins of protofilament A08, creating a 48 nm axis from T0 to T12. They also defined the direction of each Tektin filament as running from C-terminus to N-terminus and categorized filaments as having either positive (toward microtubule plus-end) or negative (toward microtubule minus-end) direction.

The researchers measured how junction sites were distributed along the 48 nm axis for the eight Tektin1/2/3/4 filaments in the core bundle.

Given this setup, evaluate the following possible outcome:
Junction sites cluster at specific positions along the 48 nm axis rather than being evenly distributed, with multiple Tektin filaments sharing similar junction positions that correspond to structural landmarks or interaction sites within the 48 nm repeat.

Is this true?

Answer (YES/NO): NO